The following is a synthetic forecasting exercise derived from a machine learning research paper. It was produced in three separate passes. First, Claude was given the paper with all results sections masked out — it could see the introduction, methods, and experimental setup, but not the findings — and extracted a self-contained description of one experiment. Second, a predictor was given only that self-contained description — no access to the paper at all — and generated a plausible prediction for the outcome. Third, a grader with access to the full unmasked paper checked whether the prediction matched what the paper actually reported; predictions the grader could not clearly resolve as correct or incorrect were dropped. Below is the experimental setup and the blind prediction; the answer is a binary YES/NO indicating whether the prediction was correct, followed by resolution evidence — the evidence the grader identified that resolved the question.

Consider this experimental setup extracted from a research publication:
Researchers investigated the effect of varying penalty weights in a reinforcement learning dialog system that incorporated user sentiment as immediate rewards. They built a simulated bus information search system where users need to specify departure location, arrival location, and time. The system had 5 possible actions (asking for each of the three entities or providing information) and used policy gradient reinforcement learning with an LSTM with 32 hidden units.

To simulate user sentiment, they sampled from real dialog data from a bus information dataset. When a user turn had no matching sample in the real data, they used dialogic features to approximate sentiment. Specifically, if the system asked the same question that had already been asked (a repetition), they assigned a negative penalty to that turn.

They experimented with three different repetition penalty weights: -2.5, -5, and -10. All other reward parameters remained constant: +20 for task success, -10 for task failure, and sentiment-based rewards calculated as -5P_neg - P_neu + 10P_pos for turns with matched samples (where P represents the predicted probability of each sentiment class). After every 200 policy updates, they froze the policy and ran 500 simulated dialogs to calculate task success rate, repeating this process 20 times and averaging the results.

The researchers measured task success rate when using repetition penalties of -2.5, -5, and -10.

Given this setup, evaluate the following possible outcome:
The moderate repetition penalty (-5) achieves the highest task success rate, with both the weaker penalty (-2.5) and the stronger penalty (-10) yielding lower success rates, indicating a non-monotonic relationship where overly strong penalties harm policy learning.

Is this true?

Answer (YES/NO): NO